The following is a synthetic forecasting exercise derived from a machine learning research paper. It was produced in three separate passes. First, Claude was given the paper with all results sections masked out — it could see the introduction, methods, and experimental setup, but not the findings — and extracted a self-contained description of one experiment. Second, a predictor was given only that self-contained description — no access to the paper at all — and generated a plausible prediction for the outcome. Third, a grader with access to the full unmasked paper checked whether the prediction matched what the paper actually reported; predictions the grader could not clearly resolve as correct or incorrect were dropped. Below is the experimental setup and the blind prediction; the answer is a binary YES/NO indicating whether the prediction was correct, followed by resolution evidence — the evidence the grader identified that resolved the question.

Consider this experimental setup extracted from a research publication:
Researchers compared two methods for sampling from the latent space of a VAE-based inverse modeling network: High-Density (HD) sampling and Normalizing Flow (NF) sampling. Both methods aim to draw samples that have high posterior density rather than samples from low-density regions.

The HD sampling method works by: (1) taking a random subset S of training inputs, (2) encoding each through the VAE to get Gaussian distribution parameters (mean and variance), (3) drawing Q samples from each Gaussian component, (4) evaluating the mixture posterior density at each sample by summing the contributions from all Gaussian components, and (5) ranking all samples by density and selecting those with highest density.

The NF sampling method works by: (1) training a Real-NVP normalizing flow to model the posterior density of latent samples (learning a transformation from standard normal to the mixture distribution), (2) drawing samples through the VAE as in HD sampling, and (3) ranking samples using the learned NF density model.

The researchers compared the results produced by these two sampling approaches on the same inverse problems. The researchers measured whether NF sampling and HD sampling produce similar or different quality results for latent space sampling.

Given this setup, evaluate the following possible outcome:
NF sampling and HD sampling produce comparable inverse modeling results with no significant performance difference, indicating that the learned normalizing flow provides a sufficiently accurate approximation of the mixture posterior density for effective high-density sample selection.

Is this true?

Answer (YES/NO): YES